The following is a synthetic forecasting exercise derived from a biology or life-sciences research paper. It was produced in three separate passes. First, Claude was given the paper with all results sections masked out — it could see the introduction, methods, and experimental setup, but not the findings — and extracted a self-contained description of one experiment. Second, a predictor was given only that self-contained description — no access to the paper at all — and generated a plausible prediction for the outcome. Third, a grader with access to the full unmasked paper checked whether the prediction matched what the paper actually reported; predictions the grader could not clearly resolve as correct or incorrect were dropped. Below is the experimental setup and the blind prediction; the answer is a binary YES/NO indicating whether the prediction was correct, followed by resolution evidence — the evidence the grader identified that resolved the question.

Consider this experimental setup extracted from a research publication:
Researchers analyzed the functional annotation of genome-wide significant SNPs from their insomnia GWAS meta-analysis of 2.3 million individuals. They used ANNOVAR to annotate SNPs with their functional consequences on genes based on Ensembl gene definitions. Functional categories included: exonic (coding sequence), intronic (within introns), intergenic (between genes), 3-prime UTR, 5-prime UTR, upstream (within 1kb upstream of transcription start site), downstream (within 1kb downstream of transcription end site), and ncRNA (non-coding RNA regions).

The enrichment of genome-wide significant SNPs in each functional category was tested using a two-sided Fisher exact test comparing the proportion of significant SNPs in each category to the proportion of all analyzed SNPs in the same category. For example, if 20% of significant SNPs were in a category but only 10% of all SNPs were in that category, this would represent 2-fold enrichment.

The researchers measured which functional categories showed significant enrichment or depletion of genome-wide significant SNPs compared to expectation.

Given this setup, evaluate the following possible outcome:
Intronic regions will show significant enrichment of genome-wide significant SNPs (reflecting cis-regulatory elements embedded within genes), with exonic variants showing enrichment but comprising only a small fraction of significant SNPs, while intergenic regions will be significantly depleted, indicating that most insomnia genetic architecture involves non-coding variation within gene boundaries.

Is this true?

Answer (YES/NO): NO